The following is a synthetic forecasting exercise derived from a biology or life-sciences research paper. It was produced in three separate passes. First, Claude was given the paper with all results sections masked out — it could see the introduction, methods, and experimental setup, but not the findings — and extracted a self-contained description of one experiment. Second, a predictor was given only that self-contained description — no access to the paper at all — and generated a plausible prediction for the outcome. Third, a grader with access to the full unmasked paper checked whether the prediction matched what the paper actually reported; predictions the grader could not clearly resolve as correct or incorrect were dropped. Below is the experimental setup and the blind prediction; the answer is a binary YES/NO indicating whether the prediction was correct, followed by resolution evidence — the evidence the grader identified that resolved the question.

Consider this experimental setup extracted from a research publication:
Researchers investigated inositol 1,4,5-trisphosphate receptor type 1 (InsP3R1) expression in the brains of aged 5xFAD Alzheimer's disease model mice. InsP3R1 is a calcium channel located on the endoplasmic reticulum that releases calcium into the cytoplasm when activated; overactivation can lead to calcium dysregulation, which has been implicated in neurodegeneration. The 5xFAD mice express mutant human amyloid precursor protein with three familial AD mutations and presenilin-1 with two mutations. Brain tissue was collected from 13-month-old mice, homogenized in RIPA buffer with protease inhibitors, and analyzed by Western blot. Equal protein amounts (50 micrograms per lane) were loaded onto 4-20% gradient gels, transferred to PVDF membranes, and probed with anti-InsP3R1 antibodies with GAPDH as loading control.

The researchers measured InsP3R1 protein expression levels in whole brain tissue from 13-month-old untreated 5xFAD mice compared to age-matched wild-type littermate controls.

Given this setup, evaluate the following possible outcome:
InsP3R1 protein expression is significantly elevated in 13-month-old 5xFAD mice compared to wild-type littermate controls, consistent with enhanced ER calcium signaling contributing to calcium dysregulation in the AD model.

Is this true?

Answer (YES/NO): YES